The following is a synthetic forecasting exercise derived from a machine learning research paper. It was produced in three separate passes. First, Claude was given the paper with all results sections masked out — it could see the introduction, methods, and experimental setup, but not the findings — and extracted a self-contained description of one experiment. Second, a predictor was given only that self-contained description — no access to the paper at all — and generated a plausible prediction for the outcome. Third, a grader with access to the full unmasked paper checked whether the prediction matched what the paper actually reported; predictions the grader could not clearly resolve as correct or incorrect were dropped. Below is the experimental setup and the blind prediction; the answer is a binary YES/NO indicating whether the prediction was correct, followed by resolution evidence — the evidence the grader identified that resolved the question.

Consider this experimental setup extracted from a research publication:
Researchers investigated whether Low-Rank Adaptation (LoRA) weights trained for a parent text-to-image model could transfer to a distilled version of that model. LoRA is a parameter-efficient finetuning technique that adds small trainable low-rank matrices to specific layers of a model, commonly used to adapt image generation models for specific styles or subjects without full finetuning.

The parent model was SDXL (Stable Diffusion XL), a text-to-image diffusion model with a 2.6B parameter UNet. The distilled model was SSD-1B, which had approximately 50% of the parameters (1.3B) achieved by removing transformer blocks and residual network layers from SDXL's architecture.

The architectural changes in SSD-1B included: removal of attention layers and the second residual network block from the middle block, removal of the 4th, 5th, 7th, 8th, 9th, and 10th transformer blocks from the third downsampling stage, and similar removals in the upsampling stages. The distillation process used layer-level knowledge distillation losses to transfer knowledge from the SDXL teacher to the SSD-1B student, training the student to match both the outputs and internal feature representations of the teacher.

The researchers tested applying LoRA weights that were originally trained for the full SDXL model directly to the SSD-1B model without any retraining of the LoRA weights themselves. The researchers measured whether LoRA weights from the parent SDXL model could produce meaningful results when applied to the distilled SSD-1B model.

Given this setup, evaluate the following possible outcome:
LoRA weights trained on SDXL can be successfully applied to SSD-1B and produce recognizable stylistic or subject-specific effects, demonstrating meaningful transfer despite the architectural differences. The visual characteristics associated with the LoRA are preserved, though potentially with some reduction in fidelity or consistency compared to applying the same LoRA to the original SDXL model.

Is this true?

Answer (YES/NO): YES